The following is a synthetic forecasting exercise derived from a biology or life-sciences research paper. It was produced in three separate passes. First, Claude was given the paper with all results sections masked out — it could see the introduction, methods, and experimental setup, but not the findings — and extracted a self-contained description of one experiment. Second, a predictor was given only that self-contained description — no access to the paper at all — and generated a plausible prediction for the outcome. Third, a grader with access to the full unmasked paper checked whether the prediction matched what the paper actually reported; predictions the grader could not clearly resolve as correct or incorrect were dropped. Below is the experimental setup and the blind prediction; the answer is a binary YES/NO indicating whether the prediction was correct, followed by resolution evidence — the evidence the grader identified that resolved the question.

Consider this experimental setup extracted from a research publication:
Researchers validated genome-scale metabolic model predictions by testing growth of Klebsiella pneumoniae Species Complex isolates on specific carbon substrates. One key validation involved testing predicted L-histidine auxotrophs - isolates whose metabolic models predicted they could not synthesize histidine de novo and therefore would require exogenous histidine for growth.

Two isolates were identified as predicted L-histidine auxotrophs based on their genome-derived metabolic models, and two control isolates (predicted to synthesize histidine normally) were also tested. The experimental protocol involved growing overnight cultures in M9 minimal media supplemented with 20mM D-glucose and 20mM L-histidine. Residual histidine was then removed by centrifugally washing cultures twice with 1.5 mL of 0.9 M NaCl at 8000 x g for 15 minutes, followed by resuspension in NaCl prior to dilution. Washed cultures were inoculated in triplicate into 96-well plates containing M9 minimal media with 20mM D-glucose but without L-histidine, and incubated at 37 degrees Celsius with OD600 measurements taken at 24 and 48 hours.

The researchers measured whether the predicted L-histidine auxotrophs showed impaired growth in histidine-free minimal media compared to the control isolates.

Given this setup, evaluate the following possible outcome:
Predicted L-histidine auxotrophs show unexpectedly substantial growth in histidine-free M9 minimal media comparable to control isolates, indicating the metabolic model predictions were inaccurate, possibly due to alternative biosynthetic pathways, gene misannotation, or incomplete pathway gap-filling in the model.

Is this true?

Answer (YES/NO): NO